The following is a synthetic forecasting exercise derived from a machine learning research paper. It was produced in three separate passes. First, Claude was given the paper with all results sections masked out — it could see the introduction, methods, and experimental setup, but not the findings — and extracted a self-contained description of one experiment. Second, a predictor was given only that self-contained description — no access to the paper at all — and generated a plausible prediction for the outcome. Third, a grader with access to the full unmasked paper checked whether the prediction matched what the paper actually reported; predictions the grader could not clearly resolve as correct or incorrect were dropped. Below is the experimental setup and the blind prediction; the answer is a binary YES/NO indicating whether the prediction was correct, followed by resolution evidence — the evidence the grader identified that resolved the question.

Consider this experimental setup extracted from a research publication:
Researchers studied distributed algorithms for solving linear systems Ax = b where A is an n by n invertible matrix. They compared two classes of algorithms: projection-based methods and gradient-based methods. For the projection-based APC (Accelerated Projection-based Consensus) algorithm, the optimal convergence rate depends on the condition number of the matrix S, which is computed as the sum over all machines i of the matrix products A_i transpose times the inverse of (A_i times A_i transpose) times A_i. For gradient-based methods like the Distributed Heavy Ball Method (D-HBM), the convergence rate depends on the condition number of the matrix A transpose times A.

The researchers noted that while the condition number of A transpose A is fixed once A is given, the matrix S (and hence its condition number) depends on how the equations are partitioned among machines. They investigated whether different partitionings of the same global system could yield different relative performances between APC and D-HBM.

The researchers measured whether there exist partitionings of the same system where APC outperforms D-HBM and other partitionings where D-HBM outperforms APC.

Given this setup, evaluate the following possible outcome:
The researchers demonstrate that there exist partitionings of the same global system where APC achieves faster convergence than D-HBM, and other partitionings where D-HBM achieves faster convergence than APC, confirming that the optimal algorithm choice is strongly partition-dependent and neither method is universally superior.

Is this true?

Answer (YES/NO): NO